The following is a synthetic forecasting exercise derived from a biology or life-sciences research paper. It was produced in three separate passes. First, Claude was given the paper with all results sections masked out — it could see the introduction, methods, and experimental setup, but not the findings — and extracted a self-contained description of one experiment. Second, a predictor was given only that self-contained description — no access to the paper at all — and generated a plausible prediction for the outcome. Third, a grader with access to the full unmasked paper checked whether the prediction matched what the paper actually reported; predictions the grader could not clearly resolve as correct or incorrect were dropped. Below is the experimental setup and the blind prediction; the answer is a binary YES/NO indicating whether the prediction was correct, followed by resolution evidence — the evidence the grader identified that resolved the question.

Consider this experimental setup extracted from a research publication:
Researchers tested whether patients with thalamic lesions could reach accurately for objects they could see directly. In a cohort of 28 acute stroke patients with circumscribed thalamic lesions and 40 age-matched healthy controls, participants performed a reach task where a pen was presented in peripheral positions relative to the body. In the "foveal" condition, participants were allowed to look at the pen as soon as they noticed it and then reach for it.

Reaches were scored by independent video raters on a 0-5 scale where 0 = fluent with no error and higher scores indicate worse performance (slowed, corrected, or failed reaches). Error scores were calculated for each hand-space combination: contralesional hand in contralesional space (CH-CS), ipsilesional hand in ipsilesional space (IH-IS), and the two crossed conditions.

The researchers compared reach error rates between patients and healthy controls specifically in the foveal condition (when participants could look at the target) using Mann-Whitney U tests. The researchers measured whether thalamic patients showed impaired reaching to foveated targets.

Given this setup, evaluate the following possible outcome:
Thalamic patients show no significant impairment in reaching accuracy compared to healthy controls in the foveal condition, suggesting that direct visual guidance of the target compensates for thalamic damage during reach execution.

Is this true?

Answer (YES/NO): YES